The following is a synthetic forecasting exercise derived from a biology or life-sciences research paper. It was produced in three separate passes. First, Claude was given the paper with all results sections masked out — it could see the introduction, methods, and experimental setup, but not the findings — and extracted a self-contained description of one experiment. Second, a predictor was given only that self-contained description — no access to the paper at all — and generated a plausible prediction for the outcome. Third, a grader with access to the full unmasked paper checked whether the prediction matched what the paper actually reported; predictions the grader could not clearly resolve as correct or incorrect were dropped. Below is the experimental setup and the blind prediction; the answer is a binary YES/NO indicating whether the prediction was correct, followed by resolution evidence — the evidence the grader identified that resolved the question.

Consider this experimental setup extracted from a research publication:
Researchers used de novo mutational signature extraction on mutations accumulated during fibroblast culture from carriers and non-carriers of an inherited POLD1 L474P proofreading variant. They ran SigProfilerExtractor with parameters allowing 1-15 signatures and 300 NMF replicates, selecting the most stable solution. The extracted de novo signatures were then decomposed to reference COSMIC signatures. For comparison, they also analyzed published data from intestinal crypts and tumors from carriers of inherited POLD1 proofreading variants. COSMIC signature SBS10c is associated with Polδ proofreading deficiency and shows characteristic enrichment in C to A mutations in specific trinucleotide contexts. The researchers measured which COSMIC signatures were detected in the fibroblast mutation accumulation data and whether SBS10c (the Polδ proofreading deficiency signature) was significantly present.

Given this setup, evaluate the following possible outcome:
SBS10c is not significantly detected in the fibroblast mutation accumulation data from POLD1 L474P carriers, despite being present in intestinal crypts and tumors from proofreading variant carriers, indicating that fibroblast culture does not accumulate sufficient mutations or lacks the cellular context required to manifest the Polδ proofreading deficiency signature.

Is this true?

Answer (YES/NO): NO